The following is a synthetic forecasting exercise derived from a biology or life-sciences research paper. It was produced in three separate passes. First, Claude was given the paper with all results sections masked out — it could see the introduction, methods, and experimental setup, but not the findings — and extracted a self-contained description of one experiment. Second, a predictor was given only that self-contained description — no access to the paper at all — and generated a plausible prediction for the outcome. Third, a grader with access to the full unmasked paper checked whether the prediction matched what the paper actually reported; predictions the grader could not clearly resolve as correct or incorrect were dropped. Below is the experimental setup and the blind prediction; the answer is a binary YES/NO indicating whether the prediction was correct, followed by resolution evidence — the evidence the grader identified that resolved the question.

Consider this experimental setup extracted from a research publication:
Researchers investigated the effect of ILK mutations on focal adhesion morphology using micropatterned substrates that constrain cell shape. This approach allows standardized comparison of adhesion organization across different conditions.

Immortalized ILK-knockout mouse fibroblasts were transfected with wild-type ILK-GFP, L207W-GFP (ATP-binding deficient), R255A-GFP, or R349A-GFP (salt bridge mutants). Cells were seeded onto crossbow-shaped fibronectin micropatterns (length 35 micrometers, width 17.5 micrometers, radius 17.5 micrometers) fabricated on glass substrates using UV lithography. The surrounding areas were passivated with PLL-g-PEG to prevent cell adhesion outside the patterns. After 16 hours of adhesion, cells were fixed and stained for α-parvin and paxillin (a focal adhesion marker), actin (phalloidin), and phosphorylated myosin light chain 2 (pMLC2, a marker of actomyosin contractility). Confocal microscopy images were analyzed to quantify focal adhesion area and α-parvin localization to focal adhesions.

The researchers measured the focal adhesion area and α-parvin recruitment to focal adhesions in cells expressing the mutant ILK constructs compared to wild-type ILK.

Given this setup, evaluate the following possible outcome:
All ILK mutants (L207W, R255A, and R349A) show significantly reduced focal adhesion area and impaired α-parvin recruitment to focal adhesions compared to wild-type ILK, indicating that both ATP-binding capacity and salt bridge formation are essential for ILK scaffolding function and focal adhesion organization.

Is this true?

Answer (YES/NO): NO